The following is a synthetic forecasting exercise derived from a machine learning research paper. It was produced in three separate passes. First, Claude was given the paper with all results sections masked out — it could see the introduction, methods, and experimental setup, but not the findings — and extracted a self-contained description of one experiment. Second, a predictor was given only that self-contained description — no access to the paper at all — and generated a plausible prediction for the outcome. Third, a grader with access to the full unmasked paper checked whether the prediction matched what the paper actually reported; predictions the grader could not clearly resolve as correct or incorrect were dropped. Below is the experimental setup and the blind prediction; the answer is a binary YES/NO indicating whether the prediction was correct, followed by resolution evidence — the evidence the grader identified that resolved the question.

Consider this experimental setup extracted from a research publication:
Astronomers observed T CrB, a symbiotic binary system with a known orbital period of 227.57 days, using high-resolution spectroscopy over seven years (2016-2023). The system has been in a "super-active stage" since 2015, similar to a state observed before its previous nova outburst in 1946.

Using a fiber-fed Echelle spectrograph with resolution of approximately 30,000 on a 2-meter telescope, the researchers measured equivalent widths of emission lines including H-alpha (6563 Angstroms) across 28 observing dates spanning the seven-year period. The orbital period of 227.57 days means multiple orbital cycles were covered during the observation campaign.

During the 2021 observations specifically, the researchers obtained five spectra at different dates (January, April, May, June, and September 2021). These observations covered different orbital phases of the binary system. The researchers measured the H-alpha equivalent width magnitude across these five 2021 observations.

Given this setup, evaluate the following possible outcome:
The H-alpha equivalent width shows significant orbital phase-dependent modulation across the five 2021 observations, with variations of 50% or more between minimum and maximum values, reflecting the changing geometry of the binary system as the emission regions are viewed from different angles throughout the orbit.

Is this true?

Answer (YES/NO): NO